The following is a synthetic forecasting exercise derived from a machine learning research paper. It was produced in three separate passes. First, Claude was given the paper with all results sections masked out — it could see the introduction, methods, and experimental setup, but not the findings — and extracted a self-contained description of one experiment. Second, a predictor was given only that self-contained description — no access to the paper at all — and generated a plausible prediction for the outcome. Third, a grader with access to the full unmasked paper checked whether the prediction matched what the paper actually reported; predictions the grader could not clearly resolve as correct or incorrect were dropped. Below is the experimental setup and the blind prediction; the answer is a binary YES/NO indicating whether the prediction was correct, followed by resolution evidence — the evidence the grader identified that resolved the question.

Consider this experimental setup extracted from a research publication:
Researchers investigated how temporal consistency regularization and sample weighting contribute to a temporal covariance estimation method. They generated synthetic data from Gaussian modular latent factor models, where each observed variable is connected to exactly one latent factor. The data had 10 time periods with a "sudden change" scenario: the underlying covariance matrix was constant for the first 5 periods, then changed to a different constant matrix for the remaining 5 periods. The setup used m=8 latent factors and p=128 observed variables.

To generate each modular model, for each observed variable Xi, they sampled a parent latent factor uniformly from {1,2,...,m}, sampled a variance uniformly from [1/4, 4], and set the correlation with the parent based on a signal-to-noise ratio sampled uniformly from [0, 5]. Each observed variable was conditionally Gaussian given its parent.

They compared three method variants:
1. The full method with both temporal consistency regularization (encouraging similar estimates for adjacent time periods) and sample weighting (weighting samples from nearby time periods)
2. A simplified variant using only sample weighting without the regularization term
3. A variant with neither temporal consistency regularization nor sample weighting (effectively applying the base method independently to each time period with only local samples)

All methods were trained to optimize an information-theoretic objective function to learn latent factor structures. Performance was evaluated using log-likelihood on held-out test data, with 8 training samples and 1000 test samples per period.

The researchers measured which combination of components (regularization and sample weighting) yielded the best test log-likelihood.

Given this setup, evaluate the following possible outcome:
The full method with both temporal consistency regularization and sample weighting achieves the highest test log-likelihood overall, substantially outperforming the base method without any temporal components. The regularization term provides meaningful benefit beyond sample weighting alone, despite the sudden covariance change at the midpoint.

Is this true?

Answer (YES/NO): YES